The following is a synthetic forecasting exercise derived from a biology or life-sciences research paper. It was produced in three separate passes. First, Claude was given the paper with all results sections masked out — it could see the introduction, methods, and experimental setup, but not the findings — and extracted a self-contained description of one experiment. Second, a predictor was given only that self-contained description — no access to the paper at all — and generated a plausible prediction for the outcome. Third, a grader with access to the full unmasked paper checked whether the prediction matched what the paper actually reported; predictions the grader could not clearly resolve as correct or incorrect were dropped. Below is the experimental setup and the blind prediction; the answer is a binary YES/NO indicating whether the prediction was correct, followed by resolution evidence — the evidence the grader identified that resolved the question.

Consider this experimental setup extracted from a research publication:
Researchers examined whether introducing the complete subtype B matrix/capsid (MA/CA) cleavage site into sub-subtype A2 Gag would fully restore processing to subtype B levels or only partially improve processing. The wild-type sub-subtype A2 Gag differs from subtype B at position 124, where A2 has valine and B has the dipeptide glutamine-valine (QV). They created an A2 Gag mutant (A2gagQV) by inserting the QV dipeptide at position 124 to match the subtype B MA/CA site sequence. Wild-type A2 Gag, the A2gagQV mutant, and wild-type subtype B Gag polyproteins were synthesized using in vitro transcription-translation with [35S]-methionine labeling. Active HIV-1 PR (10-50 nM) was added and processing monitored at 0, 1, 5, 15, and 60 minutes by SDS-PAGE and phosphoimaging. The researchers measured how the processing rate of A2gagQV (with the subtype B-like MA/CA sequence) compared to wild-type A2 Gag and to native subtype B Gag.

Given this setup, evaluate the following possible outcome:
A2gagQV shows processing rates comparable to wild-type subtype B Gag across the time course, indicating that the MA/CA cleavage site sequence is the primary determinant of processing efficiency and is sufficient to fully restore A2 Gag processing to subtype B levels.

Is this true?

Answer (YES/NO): NO